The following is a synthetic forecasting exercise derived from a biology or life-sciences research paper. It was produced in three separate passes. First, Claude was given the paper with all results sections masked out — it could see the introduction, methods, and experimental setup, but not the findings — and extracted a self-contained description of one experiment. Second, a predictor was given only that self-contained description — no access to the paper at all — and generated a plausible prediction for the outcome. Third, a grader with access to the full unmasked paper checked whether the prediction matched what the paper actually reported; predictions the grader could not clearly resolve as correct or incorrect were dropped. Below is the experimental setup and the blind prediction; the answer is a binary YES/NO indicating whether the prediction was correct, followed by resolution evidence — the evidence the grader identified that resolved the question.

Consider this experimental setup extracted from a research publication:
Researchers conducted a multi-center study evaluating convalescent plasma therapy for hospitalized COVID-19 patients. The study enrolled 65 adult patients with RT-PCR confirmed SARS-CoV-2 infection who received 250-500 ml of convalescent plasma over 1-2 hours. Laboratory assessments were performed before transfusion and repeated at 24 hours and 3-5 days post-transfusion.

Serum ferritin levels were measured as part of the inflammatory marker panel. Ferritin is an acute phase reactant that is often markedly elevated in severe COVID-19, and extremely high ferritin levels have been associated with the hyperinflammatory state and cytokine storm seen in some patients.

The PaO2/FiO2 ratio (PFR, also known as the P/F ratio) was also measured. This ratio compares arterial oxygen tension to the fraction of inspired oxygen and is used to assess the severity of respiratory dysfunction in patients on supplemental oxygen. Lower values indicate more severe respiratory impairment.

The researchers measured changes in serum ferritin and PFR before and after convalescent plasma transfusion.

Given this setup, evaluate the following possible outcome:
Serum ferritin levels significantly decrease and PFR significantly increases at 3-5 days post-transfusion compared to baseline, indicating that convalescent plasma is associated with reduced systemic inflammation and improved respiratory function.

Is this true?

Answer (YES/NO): NO